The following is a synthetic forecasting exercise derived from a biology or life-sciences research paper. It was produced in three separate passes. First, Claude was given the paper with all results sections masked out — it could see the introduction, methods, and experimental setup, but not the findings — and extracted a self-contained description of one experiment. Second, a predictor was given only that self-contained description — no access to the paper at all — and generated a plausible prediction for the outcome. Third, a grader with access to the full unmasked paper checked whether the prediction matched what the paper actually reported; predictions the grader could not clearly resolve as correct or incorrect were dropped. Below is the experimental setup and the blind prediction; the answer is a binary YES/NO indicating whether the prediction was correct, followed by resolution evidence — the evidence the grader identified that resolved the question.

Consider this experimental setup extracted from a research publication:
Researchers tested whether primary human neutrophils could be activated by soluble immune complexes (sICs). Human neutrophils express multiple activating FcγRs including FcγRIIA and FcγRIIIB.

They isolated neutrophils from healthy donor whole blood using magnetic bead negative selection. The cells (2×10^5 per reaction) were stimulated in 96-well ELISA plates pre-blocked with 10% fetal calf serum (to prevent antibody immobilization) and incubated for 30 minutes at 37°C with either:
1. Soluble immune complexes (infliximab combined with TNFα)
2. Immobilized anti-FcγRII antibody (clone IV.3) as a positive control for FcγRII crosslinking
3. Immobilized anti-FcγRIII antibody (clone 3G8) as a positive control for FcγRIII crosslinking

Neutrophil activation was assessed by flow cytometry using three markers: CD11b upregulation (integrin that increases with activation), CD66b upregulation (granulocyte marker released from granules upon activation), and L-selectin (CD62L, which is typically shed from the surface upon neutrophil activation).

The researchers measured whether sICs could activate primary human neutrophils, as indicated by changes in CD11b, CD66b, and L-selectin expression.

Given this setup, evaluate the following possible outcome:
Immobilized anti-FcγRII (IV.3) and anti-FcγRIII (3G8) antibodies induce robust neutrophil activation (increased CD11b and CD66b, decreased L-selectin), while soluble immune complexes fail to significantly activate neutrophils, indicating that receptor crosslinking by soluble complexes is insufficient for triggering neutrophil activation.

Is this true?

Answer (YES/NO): NO